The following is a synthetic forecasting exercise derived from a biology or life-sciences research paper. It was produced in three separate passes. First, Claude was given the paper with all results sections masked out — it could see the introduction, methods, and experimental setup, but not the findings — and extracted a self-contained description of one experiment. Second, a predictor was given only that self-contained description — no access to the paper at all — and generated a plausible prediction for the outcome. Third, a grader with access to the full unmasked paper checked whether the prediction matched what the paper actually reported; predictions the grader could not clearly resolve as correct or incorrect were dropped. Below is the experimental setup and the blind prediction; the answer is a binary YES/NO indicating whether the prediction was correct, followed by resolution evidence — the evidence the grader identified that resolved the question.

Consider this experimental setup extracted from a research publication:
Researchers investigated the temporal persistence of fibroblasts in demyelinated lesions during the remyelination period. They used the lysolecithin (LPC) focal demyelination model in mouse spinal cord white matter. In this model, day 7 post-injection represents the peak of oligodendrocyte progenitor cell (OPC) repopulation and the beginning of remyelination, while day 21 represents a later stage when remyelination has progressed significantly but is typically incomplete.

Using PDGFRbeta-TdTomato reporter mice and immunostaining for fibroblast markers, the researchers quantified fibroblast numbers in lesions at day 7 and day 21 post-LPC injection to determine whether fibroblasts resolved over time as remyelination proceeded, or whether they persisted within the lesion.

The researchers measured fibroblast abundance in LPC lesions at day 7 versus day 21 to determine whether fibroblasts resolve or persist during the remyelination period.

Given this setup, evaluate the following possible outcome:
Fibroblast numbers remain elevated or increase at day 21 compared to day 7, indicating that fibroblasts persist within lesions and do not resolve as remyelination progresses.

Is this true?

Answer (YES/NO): YES